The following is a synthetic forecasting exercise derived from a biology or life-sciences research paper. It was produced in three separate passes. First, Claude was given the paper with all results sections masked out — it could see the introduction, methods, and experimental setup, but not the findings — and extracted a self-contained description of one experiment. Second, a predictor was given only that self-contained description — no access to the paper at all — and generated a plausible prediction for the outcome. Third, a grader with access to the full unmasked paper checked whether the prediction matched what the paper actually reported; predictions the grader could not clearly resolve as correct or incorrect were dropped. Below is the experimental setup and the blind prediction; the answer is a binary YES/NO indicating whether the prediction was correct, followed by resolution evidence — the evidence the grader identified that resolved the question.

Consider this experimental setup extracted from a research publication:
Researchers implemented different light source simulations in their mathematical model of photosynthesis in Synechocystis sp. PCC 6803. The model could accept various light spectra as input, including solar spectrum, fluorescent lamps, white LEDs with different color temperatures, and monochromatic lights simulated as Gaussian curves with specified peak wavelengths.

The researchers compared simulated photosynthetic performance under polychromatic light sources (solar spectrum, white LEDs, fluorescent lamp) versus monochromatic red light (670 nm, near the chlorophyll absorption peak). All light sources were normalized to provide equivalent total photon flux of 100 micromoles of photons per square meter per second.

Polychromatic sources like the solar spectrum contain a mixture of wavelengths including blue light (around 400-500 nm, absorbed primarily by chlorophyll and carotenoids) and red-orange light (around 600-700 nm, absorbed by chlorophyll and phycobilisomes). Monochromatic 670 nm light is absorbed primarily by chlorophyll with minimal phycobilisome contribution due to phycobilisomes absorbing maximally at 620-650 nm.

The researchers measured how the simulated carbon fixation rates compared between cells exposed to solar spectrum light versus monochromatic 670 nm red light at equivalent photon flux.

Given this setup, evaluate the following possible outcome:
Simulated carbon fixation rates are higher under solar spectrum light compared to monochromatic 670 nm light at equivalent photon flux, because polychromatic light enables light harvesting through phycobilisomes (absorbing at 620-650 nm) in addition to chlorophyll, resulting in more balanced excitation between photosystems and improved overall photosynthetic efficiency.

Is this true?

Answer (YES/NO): NO